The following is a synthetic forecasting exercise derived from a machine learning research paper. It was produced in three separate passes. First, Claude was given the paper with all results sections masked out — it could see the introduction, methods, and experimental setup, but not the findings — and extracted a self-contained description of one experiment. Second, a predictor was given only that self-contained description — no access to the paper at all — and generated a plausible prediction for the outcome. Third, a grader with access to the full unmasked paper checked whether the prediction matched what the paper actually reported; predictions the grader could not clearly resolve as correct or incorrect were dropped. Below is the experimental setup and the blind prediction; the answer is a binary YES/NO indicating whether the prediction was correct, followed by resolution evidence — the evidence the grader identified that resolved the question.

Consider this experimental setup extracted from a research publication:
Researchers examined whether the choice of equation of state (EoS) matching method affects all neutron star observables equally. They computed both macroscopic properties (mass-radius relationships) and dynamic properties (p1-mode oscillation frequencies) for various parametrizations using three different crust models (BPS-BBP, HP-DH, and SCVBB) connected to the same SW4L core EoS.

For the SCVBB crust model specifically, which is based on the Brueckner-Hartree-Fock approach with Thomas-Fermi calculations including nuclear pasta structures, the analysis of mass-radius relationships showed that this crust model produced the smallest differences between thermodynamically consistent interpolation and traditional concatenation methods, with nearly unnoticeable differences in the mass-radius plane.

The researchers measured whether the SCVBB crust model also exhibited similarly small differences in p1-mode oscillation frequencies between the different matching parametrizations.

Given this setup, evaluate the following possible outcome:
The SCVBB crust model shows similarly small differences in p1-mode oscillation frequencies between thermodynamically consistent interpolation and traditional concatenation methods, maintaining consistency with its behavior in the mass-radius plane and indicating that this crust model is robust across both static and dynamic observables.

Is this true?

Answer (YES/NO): NO